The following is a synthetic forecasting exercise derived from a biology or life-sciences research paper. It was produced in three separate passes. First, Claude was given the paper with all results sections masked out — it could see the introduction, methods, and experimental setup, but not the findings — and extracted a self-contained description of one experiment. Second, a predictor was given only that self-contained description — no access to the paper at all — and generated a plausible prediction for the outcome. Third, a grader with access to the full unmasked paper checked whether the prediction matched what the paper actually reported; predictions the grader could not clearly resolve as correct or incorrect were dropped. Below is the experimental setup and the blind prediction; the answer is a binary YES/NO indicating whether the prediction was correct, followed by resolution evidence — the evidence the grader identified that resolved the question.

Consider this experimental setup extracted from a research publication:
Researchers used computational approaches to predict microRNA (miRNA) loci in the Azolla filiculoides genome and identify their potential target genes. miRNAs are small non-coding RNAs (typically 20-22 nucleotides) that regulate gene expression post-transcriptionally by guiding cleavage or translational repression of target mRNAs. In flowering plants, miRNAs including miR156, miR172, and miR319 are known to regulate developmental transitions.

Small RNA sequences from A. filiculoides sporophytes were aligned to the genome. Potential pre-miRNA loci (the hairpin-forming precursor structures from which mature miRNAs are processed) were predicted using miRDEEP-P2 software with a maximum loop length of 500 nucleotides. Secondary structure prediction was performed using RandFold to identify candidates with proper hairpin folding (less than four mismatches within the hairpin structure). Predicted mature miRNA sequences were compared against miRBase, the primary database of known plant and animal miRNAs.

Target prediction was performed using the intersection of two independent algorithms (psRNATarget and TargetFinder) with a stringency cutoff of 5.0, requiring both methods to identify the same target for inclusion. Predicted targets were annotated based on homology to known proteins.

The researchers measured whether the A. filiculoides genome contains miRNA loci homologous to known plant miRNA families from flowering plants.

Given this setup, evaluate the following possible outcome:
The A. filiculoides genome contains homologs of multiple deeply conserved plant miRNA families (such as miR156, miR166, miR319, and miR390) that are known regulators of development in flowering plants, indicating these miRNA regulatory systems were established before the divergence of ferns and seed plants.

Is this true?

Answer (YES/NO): YES